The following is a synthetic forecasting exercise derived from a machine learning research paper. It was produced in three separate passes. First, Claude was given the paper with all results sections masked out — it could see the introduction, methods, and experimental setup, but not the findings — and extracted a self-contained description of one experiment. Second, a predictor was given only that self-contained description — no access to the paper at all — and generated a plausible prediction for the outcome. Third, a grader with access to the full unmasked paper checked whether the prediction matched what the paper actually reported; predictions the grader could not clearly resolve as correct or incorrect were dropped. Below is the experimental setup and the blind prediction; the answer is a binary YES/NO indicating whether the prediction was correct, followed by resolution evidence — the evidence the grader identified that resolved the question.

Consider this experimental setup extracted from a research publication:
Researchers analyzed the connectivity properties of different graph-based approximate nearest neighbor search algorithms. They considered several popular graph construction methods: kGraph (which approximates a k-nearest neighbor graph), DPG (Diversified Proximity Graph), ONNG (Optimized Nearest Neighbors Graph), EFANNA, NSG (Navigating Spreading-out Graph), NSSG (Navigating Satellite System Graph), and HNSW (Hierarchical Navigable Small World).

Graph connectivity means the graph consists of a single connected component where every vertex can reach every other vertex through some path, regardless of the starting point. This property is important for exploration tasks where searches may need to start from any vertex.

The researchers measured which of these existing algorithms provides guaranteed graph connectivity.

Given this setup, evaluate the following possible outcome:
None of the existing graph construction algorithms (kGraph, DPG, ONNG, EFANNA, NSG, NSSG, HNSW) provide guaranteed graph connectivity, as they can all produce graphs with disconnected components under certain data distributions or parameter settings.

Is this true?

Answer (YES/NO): YES